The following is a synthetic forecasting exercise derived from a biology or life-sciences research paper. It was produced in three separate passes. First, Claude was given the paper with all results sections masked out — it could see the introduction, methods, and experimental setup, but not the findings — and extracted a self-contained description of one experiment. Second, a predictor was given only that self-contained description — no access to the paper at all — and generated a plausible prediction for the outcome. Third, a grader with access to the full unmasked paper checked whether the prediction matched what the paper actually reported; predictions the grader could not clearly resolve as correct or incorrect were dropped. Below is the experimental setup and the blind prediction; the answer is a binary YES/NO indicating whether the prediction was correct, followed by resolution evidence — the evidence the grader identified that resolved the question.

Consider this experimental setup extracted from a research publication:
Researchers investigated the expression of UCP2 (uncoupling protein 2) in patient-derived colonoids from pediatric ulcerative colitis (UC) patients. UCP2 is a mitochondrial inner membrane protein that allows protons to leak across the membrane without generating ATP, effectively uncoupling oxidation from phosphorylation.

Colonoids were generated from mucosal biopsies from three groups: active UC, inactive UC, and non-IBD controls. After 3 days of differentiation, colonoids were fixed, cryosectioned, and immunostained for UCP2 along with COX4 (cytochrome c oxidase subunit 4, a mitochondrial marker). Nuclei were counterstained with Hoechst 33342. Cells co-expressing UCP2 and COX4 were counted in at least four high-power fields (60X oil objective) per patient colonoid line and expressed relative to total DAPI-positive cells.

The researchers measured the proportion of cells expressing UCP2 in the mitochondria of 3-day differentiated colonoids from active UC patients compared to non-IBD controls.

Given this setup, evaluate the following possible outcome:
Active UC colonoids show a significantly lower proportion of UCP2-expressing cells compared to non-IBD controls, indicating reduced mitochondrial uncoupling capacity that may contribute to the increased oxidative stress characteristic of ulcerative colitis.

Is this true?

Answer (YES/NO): NO